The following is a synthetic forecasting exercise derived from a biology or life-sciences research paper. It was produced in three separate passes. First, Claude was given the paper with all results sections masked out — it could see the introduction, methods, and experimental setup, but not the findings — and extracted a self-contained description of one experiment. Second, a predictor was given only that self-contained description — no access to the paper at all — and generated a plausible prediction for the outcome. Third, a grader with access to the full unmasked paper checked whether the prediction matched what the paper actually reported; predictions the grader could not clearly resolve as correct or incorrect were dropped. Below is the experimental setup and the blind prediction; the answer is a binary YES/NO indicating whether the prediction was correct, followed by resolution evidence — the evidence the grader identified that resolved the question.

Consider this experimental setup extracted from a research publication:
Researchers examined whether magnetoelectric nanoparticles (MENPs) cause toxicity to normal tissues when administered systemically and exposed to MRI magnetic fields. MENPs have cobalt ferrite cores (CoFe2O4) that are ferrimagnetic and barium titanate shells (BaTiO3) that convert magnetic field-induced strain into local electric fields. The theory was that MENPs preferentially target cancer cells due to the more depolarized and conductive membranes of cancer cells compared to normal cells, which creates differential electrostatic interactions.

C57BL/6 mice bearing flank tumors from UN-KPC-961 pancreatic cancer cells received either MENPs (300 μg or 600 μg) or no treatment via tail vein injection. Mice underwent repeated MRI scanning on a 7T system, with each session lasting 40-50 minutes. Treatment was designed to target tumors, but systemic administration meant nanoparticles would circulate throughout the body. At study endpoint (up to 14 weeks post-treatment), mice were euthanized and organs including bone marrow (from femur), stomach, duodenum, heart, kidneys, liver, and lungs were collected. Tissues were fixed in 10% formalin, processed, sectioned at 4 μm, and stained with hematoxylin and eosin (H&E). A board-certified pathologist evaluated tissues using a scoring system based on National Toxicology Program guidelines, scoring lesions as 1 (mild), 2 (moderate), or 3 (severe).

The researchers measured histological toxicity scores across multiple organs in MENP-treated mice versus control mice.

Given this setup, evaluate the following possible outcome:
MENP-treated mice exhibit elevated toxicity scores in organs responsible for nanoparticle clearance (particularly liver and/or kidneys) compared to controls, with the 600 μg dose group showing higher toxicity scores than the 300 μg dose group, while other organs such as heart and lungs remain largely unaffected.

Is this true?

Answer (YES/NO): NO